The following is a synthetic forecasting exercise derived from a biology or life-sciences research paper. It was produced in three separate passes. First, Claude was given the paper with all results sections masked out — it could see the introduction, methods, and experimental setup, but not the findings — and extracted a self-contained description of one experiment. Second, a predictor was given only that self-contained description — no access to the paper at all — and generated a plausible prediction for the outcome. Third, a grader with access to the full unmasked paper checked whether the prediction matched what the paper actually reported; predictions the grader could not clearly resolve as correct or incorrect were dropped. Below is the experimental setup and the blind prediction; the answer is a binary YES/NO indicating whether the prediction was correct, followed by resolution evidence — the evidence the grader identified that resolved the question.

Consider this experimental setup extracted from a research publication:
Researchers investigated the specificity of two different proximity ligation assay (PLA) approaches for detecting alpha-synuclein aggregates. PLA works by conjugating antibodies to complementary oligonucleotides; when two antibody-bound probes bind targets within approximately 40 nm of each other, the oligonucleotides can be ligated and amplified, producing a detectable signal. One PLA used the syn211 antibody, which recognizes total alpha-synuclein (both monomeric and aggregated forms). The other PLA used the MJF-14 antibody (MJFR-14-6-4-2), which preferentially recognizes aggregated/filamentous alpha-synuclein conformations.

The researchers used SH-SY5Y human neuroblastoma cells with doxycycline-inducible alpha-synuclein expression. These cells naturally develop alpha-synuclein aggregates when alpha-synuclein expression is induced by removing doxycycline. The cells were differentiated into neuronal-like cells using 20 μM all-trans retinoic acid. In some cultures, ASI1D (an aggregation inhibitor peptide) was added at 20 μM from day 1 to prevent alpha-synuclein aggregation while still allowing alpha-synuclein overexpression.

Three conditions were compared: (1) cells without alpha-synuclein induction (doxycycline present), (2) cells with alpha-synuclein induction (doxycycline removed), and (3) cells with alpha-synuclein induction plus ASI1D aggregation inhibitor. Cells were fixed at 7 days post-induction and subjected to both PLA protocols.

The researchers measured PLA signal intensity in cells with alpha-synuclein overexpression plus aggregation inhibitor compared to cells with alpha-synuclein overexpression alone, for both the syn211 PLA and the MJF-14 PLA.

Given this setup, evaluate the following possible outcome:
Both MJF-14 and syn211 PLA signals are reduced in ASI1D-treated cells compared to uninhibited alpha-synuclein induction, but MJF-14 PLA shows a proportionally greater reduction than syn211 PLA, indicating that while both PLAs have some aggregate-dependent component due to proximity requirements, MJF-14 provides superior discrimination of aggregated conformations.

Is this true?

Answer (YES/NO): NO